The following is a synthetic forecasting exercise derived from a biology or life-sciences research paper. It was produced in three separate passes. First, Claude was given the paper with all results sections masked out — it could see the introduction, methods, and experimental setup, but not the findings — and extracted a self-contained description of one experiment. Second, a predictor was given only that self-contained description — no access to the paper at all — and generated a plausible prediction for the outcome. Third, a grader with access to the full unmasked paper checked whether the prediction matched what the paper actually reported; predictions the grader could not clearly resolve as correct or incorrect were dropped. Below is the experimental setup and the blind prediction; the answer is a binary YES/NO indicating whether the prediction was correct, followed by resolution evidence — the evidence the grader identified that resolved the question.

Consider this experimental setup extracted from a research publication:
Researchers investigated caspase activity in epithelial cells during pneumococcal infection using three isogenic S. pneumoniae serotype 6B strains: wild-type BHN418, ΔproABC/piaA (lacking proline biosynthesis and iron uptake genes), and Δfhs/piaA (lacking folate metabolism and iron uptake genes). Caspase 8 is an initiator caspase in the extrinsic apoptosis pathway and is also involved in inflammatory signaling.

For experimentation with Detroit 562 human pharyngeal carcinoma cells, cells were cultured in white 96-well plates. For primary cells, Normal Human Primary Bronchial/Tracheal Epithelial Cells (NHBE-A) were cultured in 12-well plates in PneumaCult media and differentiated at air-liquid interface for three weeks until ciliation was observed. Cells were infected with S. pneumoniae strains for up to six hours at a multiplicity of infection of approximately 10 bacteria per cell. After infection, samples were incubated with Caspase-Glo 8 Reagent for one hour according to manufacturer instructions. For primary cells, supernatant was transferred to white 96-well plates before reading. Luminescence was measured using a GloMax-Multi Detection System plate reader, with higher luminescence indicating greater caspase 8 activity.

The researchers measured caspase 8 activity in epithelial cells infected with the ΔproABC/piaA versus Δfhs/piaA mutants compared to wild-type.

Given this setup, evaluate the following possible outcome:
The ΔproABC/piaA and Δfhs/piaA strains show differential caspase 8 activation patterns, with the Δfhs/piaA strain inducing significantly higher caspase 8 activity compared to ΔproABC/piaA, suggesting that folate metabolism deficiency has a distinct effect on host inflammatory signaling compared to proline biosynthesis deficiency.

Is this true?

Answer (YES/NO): NO